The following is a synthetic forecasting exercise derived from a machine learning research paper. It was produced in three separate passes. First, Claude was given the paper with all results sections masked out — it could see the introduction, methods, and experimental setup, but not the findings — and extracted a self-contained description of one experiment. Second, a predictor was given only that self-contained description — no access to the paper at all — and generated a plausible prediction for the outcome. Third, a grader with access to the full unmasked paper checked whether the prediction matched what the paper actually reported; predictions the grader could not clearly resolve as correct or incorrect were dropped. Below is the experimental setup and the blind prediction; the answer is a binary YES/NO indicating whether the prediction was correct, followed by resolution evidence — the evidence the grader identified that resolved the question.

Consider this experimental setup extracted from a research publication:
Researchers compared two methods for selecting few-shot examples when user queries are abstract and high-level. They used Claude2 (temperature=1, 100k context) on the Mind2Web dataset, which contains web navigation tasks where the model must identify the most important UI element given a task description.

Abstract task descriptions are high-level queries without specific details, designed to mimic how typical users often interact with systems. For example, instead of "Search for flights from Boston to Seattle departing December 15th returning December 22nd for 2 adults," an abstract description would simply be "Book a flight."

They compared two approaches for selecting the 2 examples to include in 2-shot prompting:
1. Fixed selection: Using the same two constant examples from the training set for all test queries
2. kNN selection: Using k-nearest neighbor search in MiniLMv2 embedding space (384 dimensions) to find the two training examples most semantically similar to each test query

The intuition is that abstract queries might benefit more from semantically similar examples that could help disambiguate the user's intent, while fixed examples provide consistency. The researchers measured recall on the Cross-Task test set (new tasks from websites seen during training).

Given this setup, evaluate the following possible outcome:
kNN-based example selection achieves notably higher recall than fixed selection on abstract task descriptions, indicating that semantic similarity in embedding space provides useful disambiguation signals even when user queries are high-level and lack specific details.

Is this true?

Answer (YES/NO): NO